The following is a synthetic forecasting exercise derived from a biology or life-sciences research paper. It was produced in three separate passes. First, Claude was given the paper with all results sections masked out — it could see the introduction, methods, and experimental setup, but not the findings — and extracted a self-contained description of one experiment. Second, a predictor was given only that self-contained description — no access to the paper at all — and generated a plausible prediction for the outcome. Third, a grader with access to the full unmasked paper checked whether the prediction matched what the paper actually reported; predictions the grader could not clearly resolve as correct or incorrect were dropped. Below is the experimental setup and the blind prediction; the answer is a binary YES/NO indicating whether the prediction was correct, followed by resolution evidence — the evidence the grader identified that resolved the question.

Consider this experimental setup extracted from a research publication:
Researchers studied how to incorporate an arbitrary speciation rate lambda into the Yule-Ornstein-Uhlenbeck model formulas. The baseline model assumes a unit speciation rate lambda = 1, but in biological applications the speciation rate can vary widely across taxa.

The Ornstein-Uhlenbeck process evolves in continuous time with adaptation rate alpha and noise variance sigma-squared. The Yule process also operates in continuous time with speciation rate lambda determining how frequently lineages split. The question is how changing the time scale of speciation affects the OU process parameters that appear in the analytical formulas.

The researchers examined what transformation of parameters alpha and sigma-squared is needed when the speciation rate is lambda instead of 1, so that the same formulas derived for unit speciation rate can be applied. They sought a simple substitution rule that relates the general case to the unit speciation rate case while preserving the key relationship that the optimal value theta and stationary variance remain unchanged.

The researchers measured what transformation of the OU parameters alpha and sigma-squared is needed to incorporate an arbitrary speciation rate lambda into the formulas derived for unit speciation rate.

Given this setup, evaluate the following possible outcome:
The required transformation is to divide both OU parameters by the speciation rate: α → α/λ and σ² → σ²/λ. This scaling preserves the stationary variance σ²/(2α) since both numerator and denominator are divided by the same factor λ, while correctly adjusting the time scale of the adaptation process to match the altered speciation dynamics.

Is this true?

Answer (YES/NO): YES